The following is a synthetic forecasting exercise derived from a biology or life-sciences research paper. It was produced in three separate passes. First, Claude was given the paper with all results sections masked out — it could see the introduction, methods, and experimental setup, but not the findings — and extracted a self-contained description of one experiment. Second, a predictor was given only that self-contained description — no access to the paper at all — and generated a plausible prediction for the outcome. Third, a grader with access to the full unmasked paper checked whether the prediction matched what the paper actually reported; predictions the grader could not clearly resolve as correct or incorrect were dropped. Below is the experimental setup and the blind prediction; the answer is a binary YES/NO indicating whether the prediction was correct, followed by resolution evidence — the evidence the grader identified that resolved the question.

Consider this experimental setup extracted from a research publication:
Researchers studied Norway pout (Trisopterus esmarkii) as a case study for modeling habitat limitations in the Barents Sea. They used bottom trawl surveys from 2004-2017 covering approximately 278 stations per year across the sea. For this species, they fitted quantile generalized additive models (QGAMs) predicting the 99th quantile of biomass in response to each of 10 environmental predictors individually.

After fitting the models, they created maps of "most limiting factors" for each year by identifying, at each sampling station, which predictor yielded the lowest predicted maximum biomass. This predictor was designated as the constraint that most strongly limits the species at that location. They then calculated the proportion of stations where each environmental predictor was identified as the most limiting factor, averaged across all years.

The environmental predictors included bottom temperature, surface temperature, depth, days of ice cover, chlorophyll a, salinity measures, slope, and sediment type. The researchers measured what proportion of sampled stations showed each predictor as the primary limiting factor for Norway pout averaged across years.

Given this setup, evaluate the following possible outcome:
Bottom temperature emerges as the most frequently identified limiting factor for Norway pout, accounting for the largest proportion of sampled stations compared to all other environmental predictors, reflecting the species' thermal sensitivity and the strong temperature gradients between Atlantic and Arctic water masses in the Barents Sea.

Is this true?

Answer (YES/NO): YES